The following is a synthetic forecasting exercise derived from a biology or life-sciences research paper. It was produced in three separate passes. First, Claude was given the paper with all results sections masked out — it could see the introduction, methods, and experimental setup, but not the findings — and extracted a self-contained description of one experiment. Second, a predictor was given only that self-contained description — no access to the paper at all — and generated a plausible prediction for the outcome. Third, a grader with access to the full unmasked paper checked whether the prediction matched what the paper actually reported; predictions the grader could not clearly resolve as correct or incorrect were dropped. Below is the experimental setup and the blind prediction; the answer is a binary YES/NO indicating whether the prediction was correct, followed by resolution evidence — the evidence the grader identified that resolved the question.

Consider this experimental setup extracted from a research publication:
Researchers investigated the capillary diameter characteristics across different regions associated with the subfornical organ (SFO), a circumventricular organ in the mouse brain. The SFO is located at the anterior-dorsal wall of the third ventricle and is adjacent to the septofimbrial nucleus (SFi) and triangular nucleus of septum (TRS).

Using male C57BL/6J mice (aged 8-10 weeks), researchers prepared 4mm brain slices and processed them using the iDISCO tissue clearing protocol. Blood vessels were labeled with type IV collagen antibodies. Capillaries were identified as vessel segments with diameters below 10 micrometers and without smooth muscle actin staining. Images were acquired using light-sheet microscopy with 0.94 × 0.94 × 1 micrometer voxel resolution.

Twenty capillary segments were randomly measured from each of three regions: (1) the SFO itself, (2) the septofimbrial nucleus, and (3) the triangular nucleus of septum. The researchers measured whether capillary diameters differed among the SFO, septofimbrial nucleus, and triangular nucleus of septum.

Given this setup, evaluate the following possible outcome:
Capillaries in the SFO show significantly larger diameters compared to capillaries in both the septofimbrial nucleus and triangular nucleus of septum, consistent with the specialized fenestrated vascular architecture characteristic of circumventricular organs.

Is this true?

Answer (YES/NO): YES